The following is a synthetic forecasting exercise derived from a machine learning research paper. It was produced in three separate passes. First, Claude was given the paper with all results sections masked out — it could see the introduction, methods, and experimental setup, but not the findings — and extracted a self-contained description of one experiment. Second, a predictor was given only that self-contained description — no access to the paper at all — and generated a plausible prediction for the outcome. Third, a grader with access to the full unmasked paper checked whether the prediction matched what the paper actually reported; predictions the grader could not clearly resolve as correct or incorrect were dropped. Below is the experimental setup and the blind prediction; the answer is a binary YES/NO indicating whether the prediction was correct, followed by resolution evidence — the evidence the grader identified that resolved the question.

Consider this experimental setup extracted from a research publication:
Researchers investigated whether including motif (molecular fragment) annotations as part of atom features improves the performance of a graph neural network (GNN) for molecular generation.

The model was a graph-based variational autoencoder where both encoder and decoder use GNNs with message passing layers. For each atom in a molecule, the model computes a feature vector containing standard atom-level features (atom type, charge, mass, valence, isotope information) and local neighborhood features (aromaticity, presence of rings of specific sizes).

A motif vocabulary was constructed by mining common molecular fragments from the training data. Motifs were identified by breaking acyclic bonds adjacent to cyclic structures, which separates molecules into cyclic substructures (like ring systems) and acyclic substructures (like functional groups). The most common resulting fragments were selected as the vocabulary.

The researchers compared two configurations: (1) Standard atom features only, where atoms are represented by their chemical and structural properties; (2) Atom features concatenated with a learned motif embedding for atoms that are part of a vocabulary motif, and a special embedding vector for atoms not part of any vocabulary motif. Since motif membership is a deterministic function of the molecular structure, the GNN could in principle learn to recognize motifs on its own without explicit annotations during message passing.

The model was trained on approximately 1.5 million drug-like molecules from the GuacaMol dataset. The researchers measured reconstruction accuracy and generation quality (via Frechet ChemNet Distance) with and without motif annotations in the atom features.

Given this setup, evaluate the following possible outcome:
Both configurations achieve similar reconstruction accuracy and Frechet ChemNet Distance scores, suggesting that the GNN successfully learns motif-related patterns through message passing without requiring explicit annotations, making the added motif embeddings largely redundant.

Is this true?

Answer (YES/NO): NO